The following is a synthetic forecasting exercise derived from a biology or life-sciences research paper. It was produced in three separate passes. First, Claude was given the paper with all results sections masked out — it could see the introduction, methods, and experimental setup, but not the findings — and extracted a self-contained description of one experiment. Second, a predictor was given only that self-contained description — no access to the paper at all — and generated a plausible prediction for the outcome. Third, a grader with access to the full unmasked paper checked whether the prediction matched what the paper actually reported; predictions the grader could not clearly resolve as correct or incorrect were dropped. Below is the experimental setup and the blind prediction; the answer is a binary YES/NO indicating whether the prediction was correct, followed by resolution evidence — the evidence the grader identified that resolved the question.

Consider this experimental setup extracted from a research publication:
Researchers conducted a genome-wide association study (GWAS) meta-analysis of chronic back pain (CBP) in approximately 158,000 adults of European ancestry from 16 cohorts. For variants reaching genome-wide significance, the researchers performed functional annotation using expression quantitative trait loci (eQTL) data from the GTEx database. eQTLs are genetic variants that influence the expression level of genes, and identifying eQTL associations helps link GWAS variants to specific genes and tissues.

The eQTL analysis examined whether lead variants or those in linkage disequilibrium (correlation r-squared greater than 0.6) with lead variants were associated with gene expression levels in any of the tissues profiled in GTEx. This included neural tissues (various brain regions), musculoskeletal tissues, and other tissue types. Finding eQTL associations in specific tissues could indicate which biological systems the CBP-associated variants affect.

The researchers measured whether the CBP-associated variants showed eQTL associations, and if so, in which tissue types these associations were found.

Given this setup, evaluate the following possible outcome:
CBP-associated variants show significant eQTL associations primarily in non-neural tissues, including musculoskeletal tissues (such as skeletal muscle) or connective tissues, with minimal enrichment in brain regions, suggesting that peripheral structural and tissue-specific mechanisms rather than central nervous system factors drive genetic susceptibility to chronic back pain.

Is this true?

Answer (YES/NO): YES